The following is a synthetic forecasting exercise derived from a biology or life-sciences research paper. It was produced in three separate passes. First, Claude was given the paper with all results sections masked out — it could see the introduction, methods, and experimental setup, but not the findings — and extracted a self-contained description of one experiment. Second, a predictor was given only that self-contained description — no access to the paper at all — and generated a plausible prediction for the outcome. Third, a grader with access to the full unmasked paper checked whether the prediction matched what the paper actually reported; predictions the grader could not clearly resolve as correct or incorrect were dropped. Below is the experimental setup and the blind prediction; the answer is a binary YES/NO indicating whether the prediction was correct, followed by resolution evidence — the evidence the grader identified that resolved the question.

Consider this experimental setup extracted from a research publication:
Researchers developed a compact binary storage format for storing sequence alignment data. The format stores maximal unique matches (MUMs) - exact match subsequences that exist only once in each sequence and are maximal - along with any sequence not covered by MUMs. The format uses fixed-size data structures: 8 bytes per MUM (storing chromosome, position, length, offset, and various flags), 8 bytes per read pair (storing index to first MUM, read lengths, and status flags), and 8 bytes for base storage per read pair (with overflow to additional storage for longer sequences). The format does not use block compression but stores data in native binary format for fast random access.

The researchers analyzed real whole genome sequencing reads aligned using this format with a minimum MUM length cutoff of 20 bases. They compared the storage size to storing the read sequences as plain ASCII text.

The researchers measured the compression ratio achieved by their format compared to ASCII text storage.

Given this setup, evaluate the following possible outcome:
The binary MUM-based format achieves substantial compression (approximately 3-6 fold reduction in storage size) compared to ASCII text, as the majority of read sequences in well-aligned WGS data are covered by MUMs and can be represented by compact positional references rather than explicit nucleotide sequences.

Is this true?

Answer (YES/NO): NO